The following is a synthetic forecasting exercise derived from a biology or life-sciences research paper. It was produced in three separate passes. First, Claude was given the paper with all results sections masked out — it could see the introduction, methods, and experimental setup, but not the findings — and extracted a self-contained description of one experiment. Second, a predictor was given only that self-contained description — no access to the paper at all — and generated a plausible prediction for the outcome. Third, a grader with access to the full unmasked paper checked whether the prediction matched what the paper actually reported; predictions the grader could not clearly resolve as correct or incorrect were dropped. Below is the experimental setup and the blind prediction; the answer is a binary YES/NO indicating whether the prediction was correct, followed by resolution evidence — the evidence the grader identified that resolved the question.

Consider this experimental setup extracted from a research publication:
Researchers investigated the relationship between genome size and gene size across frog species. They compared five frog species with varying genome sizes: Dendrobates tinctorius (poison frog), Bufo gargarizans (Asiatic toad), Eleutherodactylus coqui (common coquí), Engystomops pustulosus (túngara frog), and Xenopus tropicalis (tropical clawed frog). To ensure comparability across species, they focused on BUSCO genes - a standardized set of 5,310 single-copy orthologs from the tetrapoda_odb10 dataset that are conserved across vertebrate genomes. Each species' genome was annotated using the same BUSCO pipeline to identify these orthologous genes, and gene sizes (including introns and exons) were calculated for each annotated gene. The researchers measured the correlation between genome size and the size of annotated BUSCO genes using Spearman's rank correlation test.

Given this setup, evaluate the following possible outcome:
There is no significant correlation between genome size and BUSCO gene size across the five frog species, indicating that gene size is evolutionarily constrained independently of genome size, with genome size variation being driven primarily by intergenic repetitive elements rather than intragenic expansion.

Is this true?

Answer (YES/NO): NO